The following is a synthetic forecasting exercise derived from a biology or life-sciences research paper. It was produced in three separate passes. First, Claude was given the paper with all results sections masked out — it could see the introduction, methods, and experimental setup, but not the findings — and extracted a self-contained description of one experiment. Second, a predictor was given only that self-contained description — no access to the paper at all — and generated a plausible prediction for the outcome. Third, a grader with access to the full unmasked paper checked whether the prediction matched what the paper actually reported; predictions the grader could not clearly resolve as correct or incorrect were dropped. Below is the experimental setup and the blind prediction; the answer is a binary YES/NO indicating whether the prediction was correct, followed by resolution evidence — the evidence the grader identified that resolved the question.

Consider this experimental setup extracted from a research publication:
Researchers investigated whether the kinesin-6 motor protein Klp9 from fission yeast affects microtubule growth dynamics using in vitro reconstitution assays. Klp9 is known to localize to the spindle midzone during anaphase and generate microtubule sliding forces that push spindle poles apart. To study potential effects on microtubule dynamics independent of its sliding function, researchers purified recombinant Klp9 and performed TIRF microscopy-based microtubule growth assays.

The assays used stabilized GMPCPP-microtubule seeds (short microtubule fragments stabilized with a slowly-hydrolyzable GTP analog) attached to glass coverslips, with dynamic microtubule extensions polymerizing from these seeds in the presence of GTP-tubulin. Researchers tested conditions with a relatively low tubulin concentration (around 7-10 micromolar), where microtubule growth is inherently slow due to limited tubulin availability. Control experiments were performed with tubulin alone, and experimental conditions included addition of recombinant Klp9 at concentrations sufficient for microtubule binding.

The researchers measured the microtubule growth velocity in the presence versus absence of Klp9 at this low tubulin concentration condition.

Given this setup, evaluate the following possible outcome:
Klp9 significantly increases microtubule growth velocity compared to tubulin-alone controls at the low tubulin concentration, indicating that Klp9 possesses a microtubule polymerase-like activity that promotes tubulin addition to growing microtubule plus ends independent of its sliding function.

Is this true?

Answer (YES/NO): YES